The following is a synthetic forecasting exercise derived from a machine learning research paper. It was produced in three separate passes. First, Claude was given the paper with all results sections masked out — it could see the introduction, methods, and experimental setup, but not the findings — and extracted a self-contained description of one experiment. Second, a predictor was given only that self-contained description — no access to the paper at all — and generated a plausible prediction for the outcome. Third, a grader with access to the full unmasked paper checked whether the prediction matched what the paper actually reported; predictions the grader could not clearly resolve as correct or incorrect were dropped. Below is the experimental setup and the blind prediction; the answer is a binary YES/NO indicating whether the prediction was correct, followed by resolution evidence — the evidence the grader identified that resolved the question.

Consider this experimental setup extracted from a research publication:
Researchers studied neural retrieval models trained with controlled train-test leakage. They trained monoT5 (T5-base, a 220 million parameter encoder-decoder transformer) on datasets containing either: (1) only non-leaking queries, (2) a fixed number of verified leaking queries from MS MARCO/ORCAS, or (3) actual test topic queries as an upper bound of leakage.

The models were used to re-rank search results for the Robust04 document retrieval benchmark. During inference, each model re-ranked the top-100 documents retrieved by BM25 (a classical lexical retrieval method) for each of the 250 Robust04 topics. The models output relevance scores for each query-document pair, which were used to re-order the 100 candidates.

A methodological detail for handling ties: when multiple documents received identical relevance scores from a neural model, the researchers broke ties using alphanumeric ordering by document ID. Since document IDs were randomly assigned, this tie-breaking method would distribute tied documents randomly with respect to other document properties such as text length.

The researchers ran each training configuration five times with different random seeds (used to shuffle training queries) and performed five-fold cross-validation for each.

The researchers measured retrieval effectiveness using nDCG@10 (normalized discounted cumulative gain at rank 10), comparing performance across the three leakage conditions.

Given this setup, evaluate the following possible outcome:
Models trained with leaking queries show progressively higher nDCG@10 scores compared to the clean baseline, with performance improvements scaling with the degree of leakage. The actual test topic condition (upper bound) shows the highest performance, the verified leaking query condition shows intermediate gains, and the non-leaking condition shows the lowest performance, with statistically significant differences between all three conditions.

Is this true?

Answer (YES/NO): NO